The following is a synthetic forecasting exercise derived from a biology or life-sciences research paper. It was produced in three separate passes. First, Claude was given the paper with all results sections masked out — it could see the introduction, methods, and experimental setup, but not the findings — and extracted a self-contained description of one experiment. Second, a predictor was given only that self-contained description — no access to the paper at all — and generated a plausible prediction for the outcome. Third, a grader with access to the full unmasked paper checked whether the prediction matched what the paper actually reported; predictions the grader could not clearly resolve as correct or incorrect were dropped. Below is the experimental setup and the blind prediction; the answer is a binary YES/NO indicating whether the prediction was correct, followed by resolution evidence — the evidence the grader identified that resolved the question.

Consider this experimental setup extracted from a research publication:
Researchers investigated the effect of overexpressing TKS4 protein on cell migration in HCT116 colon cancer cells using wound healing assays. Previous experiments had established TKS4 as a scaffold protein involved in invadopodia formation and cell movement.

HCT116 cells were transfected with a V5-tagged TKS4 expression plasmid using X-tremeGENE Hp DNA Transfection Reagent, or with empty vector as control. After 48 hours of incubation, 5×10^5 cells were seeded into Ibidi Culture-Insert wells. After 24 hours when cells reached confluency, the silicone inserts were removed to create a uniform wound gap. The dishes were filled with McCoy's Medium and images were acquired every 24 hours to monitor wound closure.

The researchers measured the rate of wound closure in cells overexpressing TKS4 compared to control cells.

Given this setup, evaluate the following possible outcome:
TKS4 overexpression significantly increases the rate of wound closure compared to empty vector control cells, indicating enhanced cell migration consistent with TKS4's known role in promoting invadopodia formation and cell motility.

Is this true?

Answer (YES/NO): NO